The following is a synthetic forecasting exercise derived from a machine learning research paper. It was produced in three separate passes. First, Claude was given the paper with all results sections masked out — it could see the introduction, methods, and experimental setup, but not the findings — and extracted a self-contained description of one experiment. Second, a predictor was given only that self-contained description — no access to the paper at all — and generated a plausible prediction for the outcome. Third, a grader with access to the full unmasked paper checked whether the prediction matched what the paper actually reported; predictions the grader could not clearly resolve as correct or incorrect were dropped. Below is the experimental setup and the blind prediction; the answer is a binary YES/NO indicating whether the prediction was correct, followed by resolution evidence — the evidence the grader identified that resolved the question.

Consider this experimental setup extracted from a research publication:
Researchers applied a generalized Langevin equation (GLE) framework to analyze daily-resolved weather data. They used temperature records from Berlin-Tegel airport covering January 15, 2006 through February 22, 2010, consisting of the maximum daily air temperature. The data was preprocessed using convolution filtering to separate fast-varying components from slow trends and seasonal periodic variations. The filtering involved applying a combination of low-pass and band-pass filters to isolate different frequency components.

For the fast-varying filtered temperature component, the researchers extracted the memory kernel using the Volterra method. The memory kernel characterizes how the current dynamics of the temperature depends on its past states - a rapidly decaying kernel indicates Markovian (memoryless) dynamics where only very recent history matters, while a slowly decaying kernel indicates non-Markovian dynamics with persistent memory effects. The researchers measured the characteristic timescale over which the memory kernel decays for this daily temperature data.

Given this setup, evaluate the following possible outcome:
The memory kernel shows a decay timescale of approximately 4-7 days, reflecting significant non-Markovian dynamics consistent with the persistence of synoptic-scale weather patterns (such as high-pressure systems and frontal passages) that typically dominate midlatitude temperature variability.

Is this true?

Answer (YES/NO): NO